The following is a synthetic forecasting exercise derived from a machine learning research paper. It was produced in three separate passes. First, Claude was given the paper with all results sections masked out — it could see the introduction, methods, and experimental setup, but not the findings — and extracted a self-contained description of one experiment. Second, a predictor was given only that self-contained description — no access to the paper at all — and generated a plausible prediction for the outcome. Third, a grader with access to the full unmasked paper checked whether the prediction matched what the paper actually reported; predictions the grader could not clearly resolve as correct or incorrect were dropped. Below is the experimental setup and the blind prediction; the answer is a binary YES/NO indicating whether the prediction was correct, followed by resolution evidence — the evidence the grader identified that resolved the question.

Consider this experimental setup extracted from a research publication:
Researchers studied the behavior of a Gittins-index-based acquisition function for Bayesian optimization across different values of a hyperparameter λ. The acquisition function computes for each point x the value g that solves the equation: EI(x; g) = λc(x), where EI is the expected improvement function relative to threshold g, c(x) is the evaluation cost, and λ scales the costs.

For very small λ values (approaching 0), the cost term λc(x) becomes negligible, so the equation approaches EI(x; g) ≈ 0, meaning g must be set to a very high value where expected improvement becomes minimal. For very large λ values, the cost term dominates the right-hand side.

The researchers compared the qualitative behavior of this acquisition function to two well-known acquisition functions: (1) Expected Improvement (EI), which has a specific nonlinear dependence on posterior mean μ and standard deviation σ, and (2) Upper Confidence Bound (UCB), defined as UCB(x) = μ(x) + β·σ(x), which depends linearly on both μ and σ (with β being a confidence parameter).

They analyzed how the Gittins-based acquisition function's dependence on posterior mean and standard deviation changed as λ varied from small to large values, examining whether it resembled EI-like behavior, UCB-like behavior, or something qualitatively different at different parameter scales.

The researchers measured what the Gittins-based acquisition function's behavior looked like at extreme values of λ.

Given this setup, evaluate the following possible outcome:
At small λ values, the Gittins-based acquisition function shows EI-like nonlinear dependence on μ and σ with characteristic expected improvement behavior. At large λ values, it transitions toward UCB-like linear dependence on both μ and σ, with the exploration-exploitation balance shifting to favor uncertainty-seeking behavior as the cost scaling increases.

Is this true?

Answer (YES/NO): NO